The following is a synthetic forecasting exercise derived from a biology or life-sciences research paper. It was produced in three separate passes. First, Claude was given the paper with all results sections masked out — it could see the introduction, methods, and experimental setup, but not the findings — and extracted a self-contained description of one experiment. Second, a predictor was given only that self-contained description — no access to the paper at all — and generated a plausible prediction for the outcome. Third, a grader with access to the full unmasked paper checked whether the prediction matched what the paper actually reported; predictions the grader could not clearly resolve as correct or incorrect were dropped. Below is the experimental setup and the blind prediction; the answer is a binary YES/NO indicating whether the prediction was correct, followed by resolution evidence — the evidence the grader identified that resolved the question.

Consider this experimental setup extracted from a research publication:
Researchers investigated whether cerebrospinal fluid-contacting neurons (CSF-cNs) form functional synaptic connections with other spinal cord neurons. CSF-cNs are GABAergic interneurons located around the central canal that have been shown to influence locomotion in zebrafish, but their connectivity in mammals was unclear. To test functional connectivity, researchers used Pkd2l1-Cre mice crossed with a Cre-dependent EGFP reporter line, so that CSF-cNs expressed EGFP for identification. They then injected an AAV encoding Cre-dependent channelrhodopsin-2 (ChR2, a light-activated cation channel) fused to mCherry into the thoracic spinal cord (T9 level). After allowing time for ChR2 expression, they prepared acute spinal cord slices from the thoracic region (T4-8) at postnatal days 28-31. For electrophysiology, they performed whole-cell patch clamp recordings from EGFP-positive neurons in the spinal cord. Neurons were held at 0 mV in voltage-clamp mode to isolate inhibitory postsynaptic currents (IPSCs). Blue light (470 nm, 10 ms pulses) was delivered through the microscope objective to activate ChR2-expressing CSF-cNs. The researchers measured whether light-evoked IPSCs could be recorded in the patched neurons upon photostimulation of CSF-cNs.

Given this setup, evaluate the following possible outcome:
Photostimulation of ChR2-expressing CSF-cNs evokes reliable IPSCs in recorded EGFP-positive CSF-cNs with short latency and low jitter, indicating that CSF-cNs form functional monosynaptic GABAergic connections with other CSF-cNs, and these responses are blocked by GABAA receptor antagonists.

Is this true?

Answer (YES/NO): NO